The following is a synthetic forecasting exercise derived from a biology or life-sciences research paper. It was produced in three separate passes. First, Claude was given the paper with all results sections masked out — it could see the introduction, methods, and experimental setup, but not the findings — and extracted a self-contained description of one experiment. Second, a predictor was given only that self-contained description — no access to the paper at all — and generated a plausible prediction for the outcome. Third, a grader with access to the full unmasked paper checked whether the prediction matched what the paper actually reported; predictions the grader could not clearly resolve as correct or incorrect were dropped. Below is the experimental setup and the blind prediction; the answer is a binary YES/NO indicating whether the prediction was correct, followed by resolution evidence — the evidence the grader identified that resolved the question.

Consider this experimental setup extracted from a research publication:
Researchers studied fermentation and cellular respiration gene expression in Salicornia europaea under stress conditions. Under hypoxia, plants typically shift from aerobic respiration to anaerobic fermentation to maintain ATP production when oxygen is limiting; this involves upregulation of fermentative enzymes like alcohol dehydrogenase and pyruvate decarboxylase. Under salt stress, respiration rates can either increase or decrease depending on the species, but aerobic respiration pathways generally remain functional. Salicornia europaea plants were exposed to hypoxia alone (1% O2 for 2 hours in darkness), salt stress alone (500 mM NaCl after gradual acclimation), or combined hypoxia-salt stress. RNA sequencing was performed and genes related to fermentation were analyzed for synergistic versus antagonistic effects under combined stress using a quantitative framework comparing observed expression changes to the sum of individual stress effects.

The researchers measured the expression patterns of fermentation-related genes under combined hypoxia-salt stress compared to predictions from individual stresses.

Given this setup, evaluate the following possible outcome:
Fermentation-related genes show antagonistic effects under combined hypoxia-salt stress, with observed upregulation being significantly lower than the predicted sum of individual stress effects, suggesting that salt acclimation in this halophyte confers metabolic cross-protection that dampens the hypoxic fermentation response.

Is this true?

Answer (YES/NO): NO